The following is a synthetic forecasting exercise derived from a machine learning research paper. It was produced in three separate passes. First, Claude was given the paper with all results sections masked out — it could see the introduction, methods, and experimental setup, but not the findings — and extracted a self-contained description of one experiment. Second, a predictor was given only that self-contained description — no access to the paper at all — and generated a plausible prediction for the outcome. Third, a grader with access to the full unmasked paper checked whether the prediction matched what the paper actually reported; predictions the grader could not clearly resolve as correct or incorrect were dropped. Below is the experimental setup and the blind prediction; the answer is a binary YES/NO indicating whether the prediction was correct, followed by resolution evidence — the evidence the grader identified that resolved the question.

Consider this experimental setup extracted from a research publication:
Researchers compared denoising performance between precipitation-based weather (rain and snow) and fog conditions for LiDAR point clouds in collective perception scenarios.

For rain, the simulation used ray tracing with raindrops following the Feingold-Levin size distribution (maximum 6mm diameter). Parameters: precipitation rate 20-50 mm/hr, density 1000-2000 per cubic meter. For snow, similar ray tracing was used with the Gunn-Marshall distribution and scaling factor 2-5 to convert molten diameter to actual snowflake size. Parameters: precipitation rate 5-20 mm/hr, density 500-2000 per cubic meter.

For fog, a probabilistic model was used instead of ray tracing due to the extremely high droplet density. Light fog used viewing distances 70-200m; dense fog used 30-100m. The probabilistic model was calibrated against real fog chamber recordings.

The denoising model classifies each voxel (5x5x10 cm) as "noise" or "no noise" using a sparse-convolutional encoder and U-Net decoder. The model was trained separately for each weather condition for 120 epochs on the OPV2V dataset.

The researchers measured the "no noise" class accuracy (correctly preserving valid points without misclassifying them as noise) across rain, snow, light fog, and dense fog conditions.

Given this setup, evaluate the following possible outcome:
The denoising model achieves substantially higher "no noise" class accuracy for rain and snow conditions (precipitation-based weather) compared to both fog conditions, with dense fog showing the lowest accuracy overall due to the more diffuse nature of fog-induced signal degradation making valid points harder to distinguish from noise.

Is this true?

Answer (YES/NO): NO